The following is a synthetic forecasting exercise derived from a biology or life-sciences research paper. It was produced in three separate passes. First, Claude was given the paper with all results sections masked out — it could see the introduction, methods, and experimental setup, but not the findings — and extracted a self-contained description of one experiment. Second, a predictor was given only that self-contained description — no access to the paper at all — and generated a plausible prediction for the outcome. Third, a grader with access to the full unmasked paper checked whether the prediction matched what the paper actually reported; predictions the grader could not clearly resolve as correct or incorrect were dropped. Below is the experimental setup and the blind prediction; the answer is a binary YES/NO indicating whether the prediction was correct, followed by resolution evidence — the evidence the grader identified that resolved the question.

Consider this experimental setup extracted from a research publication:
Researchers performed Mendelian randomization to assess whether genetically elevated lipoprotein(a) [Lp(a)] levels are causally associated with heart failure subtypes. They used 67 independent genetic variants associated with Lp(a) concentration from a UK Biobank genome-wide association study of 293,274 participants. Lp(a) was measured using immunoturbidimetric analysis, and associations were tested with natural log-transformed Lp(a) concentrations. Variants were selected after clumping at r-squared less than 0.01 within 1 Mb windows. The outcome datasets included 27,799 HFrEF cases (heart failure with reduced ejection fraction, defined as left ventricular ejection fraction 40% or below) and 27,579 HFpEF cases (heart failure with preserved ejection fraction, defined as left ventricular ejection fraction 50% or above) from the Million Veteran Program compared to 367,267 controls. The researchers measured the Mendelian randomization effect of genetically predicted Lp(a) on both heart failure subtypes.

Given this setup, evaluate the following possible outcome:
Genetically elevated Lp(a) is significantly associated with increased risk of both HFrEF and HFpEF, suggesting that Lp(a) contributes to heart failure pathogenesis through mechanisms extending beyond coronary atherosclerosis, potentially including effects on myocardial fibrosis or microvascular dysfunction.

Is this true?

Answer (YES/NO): NO